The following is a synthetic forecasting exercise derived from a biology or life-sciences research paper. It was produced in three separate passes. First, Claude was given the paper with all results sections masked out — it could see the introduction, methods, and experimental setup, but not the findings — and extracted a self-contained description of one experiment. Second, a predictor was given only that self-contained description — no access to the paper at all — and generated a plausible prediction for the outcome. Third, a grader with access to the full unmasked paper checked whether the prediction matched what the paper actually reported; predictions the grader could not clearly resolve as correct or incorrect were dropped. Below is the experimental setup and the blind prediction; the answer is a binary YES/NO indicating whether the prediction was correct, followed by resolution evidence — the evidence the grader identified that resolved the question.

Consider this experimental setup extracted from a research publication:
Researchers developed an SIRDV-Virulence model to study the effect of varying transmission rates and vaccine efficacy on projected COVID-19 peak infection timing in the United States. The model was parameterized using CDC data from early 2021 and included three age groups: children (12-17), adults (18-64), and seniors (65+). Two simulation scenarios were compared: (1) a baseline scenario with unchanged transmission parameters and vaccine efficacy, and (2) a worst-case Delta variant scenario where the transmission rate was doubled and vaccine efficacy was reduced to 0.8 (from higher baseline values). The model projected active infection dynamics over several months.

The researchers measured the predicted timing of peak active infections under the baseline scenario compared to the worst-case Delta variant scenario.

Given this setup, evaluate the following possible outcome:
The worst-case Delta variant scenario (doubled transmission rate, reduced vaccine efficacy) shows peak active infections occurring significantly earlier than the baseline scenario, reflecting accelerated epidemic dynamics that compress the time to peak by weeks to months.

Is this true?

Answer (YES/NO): NO